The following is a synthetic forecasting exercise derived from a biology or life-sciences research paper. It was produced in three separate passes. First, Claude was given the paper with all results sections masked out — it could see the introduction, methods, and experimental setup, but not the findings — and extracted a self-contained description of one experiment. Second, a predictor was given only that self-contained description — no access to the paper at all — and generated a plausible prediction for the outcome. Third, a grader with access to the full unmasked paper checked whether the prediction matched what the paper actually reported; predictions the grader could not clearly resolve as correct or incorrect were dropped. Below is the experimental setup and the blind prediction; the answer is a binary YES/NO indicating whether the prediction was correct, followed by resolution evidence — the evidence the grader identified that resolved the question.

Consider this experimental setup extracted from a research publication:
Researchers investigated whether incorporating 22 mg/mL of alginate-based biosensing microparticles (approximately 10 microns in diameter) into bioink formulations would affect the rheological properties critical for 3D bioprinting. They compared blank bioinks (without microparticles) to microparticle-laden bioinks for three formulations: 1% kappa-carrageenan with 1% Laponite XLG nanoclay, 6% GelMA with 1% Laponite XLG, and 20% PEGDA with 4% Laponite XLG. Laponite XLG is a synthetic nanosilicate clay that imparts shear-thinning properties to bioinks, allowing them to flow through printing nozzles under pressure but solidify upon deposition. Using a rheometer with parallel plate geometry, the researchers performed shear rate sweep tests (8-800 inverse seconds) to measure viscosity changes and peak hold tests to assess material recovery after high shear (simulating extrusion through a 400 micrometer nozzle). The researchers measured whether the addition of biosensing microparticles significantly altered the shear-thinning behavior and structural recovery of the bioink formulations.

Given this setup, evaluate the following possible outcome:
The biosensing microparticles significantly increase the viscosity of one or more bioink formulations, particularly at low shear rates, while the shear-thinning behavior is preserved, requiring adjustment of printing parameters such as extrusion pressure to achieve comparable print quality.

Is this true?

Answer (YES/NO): NO